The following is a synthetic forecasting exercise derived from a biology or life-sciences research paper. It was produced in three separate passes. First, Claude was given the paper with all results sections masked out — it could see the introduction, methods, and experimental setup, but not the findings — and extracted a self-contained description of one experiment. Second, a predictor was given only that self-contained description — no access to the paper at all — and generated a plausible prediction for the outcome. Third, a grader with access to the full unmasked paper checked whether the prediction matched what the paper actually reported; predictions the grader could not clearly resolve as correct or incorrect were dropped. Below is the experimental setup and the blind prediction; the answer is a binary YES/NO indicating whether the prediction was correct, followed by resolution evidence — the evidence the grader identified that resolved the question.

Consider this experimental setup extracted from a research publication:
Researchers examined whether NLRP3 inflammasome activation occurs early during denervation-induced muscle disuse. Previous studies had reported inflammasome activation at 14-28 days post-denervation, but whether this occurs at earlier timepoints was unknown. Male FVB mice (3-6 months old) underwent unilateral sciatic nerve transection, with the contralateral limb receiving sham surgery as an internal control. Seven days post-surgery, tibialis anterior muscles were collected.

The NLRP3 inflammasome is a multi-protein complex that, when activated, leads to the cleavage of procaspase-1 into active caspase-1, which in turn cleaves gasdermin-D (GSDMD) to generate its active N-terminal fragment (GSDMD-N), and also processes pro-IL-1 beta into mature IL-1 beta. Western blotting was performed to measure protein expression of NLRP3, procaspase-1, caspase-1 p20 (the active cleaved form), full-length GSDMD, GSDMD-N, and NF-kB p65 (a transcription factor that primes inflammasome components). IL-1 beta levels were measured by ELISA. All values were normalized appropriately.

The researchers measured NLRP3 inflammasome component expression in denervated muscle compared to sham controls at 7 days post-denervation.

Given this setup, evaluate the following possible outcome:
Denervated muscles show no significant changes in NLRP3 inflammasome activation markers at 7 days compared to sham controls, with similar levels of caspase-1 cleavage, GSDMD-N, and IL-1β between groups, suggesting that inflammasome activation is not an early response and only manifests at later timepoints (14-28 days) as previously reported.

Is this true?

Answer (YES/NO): NO